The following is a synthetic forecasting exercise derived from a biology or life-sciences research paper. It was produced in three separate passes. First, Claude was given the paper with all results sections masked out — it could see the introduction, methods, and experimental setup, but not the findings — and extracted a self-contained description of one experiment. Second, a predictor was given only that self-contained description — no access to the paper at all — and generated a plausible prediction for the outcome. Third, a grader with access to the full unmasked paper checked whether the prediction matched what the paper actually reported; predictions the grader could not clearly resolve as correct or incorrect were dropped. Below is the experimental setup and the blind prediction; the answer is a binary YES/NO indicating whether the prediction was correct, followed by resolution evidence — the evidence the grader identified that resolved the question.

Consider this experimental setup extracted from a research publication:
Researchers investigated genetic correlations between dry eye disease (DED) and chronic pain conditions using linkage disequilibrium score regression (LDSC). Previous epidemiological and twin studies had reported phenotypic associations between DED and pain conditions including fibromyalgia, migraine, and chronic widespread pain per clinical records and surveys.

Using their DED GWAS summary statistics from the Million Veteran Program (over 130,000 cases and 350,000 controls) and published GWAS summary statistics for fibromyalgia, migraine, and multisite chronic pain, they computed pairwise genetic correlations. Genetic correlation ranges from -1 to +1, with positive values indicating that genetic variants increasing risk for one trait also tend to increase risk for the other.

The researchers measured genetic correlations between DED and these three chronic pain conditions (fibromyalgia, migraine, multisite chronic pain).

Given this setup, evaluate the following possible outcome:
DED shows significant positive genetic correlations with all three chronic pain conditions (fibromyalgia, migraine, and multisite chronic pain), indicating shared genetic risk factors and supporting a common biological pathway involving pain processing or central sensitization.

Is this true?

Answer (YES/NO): YES